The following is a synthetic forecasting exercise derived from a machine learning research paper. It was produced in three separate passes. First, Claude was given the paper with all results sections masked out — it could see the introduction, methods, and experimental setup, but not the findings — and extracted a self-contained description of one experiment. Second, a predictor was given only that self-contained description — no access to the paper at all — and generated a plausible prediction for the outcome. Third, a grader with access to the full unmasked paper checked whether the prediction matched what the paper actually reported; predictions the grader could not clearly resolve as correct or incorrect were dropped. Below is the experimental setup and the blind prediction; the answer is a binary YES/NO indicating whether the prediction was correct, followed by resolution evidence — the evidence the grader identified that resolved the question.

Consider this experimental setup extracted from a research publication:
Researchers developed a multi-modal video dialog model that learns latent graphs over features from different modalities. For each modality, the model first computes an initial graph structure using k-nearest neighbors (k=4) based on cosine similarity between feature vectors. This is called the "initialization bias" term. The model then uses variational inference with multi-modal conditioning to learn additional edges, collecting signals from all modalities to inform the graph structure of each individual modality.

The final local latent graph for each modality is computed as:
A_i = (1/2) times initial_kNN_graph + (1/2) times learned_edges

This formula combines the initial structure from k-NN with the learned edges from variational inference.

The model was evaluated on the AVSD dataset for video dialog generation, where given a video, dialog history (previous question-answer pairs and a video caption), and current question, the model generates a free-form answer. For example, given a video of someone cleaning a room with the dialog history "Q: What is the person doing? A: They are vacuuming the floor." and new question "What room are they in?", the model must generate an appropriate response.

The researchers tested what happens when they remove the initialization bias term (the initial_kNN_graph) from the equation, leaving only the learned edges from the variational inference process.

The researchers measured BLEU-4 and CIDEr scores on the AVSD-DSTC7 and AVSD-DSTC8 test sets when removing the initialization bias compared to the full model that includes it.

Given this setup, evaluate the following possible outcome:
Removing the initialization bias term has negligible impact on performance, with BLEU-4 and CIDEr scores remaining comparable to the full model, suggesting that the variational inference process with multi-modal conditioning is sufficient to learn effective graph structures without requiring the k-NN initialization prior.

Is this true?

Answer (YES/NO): NO